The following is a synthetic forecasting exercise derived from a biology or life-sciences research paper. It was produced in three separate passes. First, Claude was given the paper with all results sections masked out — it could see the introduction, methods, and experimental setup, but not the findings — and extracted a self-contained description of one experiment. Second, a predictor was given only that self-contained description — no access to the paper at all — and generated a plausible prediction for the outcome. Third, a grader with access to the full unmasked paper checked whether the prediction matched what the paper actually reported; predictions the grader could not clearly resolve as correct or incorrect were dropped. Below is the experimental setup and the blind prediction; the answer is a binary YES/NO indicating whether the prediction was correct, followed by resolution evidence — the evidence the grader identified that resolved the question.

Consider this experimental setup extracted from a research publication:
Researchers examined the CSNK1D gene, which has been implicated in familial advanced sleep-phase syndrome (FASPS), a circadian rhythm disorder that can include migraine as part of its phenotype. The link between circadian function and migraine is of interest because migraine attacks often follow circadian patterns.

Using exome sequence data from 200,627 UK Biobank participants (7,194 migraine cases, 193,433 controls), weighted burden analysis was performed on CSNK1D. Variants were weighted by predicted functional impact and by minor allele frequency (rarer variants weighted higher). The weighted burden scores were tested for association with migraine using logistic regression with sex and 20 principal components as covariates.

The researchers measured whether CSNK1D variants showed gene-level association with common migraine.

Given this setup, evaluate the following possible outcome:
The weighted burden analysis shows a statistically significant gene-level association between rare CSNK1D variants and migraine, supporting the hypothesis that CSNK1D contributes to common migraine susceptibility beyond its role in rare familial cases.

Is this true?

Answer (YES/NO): NO